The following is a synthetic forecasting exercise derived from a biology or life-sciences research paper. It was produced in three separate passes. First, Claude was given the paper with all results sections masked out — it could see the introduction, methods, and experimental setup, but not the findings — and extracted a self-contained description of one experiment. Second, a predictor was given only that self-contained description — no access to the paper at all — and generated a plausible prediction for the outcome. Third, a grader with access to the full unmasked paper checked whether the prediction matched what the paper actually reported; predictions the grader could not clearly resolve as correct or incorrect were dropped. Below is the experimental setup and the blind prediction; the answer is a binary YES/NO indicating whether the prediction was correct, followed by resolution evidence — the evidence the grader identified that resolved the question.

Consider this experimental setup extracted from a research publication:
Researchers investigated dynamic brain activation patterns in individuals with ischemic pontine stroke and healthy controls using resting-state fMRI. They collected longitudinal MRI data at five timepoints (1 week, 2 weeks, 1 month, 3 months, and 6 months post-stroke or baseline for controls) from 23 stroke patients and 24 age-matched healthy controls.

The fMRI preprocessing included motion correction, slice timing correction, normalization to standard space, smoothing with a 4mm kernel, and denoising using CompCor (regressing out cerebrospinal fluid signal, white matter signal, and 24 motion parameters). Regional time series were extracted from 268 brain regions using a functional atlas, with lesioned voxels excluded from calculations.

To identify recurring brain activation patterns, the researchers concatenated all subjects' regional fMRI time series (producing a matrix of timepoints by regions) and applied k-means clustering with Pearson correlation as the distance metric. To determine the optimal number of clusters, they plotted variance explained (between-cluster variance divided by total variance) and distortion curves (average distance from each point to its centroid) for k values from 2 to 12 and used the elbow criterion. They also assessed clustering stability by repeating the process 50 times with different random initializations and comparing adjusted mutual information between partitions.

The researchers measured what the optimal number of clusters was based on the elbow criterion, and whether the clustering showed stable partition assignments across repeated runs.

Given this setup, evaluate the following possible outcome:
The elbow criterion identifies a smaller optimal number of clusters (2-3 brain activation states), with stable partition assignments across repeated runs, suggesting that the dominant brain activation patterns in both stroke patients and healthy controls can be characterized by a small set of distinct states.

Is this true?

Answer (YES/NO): NO